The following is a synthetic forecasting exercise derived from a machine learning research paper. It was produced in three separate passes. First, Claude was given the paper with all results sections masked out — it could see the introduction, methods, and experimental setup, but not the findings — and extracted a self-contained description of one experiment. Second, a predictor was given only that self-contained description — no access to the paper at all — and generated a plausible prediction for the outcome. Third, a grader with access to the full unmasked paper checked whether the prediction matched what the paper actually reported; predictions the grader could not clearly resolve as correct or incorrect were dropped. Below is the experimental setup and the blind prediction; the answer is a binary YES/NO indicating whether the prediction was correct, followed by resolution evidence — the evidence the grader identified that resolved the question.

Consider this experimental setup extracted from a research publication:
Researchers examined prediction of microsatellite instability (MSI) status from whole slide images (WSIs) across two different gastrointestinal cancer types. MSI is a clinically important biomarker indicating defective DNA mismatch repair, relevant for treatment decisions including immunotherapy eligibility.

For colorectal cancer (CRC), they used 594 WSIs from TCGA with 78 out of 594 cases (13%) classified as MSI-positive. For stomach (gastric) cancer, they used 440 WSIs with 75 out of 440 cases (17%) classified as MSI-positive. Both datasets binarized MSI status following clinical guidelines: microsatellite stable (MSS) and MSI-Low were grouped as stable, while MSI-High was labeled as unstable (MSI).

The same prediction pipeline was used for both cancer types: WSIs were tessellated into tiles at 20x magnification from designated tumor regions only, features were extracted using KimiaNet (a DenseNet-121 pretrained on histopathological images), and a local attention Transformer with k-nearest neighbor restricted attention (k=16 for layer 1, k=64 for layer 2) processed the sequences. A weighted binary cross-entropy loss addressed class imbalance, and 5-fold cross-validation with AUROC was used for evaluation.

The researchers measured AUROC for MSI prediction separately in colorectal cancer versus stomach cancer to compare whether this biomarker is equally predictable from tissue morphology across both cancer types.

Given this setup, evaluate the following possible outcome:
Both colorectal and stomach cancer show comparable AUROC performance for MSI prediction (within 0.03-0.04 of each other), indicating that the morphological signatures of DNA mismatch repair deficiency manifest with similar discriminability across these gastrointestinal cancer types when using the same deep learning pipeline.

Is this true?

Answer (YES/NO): NO